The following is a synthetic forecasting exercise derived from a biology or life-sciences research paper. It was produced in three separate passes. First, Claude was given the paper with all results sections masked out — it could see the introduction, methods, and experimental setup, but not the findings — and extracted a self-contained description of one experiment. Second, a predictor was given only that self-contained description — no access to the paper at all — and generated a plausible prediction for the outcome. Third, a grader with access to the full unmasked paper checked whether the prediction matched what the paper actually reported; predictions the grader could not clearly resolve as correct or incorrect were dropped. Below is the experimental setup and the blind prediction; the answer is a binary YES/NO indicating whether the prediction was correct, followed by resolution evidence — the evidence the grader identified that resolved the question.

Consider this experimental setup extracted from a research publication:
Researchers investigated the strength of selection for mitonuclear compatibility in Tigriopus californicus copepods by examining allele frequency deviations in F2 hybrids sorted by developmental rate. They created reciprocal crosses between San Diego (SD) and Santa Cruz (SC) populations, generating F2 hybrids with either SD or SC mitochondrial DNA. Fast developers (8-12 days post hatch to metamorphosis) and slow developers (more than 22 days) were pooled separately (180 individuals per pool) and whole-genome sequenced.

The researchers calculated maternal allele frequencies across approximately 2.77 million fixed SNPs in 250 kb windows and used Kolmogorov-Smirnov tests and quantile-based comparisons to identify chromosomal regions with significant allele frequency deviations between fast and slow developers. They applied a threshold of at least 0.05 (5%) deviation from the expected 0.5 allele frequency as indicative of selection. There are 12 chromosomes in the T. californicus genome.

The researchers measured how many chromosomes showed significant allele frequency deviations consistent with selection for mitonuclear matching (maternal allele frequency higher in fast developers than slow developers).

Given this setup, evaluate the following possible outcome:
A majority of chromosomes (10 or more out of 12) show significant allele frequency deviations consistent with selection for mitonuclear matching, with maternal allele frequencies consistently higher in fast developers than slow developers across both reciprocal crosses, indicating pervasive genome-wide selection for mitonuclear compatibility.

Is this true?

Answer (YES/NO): NO